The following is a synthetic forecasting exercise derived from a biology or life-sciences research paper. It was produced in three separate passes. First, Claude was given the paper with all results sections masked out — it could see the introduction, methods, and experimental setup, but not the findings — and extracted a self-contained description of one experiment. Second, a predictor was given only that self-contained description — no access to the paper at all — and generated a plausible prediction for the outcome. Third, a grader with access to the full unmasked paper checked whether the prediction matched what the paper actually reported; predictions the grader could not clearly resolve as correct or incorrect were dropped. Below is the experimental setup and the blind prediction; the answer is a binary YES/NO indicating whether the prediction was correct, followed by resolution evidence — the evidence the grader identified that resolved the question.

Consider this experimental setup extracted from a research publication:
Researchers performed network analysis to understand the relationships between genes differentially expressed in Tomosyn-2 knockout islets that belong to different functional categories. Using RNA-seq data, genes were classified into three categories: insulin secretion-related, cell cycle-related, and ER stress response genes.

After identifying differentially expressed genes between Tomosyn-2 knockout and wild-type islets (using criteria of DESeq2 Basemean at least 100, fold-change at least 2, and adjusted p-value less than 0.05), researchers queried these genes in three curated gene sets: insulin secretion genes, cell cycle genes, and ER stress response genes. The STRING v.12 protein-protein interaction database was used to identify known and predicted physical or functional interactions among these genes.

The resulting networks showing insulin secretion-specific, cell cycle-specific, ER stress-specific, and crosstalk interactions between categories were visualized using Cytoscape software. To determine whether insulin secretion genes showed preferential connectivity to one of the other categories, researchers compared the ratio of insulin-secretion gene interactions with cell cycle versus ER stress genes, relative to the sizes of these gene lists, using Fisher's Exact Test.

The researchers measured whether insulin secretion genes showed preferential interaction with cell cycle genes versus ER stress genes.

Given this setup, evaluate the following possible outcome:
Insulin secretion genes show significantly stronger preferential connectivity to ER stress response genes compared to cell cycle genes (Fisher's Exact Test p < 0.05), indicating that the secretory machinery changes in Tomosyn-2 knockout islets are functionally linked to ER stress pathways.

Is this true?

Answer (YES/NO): NO